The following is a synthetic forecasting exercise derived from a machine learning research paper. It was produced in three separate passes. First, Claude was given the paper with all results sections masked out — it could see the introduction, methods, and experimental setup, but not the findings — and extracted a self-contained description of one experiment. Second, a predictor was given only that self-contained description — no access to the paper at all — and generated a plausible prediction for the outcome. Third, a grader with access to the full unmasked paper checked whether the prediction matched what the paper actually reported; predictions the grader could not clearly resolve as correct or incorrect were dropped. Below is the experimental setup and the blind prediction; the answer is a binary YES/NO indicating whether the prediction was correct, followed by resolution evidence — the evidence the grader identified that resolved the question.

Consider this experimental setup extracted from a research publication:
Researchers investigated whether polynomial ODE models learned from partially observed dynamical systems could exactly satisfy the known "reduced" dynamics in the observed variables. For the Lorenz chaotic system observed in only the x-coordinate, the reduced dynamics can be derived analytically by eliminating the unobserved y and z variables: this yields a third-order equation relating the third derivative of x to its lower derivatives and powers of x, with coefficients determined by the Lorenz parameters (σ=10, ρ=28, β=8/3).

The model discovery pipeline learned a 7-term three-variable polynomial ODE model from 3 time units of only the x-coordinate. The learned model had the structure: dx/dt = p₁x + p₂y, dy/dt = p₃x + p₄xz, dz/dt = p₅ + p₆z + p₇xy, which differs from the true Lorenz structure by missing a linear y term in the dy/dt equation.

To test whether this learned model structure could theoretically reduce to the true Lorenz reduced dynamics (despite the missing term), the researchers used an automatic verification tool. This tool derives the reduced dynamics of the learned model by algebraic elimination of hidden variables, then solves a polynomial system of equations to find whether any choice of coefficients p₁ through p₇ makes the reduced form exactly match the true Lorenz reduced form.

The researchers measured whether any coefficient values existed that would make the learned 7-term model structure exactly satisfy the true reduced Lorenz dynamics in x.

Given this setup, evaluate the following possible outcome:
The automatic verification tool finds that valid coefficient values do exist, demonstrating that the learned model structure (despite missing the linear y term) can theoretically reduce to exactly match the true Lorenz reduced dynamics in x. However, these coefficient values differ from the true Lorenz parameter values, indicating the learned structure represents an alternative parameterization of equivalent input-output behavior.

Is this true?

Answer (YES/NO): NO